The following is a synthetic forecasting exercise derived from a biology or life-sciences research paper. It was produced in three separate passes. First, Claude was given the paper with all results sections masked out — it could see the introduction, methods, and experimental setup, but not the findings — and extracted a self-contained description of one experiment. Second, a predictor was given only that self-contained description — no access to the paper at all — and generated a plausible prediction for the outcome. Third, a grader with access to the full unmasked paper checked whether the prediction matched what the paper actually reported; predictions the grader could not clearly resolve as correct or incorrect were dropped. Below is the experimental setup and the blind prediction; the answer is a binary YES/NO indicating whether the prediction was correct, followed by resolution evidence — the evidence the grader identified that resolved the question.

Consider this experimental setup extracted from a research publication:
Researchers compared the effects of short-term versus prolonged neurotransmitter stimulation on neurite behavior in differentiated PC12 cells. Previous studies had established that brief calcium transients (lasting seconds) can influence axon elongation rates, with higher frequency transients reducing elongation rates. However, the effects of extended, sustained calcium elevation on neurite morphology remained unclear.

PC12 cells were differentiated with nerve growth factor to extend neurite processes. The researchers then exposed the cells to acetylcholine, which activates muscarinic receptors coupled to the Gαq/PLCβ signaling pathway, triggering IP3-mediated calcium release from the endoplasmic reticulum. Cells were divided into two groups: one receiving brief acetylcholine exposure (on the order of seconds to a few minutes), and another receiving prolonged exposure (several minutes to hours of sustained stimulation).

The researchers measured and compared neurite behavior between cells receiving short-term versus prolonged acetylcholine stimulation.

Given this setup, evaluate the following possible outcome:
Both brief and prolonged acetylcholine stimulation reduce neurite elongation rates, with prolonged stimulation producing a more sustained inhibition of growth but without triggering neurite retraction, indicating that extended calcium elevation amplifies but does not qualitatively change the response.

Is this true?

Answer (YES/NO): NO